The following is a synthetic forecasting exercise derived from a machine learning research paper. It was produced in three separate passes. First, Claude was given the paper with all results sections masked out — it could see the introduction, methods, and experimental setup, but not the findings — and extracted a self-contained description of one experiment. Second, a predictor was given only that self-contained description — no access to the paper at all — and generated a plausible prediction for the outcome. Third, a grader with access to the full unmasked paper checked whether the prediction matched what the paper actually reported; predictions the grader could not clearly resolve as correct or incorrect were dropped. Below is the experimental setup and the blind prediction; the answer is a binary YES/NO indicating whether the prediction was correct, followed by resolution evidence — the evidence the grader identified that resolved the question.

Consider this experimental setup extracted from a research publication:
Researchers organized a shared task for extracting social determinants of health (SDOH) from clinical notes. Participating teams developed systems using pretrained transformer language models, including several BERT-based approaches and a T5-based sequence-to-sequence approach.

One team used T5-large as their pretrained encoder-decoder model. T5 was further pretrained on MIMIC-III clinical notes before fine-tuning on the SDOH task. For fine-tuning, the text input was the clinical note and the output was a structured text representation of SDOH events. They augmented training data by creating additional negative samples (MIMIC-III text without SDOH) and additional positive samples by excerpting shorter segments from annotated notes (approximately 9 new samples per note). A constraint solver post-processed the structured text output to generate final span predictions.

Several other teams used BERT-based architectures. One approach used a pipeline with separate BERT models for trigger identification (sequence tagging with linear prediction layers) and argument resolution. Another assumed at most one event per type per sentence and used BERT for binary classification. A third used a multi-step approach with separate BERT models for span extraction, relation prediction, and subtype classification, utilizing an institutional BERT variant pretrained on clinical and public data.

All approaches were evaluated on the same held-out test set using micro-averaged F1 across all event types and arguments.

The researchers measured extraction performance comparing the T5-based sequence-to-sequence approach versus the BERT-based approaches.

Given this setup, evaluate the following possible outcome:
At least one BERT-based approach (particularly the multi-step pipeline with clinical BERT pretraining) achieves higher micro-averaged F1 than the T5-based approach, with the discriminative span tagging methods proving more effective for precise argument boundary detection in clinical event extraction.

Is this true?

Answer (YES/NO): NO